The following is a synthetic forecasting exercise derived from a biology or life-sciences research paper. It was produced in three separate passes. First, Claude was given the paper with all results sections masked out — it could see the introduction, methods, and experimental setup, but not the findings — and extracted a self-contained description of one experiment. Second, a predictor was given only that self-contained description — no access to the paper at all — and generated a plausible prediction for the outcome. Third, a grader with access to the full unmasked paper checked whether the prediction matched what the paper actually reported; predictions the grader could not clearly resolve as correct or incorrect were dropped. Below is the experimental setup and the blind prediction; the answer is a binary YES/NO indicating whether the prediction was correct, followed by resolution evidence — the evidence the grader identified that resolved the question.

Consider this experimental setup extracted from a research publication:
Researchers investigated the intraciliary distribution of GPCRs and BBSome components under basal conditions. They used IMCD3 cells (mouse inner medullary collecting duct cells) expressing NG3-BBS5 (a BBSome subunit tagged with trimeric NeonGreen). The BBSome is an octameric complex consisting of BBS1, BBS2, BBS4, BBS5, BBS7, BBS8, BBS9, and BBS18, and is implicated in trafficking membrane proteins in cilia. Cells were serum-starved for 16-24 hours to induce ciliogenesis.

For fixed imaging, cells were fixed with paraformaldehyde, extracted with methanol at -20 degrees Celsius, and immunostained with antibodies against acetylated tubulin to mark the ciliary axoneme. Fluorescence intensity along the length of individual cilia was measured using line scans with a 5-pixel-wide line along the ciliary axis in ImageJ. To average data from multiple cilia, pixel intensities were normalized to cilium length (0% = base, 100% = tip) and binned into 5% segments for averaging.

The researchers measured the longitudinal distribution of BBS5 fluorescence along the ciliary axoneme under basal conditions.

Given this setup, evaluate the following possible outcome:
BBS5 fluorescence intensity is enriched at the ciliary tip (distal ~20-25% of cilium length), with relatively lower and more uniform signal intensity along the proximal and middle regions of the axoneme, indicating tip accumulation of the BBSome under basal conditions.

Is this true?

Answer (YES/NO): NO